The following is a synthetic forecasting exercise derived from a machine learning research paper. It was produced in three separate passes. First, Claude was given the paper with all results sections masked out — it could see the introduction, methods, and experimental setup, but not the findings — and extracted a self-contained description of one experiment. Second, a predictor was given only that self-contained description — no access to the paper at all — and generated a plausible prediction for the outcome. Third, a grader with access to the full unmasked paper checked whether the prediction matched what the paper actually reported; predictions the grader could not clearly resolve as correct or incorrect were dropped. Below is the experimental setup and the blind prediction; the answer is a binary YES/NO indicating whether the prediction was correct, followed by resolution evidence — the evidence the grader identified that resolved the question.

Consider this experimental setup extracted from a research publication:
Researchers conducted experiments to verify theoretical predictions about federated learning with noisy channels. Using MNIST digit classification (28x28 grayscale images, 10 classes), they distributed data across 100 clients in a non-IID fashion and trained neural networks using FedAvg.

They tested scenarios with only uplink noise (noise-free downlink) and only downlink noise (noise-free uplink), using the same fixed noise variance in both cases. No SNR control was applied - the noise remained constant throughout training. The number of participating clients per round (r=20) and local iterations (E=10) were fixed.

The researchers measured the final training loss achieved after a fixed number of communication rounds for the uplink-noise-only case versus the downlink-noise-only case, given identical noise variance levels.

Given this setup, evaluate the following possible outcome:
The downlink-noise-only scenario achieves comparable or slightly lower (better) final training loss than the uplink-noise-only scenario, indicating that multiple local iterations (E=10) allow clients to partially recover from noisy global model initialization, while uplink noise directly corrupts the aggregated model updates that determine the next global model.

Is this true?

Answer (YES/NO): NO